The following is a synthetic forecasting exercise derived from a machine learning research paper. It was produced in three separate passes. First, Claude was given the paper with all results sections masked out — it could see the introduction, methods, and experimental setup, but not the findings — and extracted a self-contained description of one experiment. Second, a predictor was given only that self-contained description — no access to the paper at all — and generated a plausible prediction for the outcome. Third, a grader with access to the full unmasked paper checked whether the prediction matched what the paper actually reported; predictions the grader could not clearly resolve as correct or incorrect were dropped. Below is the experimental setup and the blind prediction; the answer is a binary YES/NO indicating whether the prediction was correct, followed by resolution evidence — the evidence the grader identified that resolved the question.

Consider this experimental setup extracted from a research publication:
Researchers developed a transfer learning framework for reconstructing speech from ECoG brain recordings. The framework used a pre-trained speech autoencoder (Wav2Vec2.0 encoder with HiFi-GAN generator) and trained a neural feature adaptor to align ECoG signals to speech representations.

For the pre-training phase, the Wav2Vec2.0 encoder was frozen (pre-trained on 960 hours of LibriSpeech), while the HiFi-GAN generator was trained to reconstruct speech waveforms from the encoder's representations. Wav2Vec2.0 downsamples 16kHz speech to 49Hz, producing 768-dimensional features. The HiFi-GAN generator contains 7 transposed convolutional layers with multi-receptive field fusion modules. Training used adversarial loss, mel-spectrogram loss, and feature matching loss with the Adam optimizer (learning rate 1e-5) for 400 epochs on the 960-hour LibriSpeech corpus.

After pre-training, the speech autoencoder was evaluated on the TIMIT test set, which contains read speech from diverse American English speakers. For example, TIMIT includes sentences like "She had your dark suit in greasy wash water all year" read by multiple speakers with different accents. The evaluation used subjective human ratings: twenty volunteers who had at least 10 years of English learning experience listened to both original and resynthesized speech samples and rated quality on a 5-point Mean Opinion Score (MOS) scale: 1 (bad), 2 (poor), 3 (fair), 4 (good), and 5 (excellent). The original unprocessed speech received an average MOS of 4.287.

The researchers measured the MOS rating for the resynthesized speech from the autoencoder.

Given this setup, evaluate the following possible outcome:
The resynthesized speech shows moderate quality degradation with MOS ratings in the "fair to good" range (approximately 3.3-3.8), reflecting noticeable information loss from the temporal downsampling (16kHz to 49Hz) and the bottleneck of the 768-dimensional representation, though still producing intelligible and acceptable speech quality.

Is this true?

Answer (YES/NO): YES